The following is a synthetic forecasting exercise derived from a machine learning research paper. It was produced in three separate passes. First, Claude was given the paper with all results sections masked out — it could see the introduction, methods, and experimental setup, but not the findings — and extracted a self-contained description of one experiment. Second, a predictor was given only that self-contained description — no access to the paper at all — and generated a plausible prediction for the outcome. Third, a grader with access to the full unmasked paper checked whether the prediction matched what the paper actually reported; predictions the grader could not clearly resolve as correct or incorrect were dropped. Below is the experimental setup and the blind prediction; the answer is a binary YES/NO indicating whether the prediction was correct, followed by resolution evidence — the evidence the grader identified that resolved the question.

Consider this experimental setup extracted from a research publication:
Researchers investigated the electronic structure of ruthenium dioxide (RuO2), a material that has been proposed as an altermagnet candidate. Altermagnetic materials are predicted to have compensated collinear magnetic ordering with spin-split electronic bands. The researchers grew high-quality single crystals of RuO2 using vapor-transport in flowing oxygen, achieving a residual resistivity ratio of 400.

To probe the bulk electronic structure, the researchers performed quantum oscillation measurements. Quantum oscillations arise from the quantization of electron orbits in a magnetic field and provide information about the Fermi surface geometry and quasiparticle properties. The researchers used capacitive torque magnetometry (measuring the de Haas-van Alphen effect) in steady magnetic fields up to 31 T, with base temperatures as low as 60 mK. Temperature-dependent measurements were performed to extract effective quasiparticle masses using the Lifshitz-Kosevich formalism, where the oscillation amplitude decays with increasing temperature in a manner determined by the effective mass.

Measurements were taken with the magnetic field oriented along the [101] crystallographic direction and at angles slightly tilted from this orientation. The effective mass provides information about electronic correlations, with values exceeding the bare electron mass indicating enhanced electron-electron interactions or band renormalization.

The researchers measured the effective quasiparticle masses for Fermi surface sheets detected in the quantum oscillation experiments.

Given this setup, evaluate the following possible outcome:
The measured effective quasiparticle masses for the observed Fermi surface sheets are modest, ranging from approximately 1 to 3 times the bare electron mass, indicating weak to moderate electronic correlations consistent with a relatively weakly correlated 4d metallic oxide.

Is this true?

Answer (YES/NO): NO